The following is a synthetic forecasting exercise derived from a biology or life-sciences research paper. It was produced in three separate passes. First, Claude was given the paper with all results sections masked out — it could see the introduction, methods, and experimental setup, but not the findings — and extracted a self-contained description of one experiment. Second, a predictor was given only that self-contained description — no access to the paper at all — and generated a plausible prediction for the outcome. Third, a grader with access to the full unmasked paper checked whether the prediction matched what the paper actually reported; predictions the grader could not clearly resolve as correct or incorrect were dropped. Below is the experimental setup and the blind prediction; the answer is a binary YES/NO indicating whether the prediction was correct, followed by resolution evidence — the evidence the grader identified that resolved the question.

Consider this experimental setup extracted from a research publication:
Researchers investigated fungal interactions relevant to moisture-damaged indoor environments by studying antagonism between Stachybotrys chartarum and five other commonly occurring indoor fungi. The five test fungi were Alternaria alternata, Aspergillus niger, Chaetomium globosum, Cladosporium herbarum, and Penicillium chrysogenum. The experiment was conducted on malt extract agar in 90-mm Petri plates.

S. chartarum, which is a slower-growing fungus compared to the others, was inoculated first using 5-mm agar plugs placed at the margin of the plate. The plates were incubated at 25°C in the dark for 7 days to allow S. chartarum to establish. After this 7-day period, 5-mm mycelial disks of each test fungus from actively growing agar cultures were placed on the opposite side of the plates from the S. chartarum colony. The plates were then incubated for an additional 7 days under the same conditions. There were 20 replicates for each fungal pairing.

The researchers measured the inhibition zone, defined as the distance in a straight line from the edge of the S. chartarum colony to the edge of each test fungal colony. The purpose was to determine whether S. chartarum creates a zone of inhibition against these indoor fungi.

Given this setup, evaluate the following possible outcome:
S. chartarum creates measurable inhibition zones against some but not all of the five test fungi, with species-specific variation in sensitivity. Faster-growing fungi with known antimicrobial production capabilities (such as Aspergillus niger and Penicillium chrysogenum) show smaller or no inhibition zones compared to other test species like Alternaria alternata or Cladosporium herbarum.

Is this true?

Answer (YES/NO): YES